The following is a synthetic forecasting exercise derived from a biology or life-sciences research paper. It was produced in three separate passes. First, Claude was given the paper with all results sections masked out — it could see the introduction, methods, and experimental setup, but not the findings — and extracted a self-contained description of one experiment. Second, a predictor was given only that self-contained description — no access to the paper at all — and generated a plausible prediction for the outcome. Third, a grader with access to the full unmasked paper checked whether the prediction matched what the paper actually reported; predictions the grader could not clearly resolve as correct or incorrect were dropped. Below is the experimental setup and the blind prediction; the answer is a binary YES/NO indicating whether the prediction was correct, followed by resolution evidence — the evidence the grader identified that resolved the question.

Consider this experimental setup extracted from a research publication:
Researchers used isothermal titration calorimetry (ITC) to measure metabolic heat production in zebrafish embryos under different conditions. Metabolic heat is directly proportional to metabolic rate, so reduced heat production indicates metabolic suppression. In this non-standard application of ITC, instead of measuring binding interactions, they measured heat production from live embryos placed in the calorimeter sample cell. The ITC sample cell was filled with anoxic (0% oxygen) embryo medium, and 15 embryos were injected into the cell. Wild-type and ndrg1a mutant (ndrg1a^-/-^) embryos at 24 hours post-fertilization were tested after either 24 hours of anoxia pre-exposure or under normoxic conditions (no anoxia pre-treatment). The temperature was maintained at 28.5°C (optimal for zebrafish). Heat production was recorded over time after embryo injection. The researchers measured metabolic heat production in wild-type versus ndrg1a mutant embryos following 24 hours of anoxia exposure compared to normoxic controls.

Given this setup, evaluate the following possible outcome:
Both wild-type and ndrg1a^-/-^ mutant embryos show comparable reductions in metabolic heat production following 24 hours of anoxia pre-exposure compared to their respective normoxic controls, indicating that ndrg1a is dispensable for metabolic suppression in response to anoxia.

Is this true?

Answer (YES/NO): NO